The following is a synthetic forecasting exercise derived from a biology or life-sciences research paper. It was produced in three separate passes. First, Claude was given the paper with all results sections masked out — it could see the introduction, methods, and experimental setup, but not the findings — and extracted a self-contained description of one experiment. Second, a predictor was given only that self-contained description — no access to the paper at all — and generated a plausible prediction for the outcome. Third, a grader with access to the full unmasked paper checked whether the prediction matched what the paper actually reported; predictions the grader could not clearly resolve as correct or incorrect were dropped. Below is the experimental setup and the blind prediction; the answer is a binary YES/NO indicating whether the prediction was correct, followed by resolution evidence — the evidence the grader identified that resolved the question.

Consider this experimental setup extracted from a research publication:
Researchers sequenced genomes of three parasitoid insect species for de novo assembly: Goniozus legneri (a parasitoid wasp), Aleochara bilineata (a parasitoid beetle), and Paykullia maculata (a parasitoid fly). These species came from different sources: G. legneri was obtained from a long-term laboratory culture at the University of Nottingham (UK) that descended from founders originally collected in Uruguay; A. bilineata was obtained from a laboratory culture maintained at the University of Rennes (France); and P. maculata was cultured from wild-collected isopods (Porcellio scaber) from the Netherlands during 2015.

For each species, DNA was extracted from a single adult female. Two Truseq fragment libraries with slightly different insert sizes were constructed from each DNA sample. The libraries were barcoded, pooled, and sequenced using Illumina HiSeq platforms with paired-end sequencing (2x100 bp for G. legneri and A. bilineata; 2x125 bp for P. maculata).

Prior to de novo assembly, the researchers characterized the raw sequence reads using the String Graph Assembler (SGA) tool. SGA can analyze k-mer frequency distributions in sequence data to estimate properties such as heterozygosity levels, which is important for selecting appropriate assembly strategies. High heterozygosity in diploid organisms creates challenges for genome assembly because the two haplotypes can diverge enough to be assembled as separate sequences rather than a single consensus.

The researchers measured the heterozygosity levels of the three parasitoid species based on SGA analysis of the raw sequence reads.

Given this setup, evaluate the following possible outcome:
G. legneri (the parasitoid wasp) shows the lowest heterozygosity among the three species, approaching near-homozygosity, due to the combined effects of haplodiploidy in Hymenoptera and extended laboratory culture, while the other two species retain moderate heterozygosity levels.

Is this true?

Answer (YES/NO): NO